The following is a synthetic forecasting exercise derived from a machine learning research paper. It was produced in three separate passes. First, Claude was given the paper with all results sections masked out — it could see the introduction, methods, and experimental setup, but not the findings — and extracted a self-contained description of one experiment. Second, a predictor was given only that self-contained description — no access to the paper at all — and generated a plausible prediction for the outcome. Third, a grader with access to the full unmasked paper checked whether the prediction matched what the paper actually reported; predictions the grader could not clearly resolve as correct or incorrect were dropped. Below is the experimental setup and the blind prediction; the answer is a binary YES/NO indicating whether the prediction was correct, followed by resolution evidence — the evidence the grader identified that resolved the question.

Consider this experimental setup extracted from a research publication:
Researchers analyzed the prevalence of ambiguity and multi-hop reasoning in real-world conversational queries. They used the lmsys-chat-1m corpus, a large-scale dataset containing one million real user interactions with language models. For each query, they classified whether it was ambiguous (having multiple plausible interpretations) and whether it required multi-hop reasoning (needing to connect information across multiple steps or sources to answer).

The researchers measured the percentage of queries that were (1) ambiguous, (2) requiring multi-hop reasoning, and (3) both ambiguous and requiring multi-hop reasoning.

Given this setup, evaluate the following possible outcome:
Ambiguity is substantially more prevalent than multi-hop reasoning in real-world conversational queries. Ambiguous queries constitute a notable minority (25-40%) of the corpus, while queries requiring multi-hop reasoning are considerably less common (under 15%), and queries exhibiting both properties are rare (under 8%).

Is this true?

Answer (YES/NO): NO